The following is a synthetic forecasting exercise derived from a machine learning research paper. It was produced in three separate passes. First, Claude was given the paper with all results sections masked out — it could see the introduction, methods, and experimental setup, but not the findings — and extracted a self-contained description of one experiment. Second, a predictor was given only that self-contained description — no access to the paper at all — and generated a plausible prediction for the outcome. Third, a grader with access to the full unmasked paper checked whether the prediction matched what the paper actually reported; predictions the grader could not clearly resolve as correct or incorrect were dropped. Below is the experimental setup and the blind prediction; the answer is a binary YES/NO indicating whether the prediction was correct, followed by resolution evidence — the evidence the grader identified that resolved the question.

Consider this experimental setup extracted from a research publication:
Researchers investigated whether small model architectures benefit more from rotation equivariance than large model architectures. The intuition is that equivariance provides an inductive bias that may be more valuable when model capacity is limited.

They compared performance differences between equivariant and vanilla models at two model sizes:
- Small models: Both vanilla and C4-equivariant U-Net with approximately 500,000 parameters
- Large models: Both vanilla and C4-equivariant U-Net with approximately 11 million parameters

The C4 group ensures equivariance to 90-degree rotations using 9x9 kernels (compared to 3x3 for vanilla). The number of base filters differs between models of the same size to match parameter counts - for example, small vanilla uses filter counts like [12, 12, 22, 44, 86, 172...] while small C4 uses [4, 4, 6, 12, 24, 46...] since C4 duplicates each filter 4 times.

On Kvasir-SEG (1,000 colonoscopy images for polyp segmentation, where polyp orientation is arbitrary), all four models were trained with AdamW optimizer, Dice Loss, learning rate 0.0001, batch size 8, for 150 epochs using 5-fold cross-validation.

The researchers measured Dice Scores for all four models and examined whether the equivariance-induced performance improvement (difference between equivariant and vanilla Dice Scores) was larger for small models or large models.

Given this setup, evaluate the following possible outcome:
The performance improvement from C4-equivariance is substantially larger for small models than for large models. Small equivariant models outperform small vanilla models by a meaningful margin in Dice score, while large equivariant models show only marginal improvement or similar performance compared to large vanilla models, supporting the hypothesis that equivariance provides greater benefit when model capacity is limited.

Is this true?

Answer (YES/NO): NO